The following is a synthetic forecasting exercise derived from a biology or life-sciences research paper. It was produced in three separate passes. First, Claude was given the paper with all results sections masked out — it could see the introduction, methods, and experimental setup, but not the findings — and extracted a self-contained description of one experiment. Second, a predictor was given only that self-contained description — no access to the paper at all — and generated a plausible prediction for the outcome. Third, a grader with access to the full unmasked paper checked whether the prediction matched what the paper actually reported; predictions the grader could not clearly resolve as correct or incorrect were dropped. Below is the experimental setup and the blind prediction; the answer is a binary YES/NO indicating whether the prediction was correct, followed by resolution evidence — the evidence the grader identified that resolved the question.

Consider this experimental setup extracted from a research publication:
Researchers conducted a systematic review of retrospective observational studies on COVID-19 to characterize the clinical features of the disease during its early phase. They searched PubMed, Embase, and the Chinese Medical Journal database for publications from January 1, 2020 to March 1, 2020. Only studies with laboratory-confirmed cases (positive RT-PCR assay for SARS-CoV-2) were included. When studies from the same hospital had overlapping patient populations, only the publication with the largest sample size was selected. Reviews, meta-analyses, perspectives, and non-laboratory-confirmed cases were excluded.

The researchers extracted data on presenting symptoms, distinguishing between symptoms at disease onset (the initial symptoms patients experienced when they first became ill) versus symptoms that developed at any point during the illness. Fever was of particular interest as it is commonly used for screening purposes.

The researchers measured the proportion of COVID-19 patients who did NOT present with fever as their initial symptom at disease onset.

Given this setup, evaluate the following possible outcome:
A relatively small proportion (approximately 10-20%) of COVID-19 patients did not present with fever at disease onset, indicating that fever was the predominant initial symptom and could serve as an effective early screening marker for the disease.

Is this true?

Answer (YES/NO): NO